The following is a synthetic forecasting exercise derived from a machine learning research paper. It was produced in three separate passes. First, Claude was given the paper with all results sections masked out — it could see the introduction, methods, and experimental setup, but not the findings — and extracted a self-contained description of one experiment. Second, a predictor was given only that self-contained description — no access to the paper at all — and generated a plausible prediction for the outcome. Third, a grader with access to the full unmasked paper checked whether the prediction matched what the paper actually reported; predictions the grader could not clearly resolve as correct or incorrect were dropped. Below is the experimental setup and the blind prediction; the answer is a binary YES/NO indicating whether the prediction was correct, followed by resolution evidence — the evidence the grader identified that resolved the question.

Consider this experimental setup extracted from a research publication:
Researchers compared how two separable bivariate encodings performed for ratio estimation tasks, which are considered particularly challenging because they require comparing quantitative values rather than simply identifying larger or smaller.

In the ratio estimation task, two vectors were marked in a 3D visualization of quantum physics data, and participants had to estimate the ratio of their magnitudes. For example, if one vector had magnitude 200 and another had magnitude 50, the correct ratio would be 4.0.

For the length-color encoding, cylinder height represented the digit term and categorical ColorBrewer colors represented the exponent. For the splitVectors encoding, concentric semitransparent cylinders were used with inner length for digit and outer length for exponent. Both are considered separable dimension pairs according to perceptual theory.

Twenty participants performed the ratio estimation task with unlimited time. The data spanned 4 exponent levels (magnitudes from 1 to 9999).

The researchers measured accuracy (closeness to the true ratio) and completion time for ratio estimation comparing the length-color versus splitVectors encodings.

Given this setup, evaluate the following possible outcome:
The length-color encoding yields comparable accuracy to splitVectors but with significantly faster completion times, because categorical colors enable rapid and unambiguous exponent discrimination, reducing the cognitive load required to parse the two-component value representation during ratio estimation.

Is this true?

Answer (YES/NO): NO